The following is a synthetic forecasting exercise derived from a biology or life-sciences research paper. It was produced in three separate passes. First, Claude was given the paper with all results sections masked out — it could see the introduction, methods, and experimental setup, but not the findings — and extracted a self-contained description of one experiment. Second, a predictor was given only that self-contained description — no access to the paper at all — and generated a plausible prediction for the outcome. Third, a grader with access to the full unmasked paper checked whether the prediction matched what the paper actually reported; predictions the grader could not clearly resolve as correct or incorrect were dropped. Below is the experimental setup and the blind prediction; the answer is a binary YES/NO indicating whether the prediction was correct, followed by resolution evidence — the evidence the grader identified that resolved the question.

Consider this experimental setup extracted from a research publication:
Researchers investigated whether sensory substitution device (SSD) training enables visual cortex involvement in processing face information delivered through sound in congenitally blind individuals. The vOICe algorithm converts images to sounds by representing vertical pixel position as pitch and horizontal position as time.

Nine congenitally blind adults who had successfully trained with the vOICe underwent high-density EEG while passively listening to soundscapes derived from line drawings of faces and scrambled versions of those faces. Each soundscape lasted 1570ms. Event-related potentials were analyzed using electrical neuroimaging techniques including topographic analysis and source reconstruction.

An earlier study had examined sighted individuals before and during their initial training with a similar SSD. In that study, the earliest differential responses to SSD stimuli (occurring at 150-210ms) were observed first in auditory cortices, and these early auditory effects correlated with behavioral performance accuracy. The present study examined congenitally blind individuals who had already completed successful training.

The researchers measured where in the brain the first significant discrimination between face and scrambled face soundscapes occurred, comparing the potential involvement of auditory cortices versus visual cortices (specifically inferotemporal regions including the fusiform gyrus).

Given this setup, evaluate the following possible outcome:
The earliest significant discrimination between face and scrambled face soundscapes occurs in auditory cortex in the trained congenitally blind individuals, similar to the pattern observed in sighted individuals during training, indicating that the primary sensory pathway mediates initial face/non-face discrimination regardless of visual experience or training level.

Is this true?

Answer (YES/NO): NO